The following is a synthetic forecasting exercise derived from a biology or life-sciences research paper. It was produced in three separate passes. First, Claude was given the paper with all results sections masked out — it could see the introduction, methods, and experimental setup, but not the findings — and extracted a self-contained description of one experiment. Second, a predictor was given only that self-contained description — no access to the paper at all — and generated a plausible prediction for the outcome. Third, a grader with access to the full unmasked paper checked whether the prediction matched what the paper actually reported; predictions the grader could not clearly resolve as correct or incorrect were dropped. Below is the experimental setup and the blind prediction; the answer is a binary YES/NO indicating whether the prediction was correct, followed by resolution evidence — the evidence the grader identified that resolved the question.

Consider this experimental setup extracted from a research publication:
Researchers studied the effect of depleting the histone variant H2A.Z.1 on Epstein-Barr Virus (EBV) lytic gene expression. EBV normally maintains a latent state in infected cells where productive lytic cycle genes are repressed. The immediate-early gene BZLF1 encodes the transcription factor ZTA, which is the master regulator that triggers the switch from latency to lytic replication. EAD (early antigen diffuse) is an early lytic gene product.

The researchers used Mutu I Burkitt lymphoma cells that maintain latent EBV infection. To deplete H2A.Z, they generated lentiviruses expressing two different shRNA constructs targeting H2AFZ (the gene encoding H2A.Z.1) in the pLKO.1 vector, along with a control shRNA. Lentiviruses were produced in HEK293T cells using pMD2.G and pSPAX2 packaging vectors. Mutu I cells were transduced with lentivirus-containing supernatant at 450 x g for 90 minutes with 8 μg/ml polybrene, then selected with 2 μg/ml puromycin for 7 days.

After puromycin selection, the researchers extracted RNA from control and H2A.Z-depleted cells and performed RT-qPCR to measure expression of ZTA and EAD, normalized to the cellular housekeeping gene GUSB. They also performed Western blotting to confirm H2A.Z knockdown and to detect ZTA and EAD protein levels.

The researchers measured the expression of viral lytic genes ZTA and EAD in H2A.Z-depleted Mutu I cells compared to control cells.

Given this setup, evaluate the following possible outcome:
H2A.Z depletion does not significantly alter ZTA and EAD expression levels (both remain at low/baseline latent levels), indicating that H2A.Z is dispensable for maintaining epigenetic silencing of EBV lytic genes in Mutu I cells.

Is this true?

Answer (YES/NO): NO